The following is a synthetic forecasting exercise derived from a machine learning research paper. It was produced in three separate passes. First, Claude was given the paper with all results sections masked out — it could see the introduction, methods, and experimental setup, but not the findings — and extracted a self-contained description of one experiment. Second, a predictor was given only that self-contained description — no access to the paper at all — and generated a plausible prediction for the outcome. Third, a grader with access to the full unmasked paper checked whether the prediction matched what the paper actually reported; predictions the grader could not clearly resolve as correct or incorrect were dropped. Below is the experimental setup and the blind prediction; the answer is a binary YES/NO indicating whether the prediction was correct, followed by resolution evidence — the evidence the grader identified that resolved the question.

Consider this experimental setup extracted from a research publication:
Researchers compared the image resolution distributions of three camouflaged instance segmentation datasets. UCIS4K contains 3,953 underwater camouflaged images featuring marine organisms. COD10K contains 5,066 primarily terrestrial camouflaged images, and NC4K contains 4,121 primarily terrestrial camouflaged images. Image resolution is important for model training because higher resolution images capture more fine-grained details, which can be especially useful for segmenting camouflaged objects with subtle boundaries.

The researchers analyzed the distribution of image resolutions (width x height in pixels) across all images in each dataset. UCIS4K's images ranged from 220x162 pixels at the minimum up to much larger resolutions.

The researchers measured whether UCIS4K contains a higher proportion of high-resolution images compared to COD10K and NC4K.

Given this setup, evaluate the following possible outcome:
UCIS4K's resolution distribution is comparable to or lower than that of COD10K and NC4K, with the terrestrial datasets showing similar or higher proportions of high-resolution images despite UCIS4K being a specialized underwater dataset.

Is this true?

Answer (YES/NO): NO